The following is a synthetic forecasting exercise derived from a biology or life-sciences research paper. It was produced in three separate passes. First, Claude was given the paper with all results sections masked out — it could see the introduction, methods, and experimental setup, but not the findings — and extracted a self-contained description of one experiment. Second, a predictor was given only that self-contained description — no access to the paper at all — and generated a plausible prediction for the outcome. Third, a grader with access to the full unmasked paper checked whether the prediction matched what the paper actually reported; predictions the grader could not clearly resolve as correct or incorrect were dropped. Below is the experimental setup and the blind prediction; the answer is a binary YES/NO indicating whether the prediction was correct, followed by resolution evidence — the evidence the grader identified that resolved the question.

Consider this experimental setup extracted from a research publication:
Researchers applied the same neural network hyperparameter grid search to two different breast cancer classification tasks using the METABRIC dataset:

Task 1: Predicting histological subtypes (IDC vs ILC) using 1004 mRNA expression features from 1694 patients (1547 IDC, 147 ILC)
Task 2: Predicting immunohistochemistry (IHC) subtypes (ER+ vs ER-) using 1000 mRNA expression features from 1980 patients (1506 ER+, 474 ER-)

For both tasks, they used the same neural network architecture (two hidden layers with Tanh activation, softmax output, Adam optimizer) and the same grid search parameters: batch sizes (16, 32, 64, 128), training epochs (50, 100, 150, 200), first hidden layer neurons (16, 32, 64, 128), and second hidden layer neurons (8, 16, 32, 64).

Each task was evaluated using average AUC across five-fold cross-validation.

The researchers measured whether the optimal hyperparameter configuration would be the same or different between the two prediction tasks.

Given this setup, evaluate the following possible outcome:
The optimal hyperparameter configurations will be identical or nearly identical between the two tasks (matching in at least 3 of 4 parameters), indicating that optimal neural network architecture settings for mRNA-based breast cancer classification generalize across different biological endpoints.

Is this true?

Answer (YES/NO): YES